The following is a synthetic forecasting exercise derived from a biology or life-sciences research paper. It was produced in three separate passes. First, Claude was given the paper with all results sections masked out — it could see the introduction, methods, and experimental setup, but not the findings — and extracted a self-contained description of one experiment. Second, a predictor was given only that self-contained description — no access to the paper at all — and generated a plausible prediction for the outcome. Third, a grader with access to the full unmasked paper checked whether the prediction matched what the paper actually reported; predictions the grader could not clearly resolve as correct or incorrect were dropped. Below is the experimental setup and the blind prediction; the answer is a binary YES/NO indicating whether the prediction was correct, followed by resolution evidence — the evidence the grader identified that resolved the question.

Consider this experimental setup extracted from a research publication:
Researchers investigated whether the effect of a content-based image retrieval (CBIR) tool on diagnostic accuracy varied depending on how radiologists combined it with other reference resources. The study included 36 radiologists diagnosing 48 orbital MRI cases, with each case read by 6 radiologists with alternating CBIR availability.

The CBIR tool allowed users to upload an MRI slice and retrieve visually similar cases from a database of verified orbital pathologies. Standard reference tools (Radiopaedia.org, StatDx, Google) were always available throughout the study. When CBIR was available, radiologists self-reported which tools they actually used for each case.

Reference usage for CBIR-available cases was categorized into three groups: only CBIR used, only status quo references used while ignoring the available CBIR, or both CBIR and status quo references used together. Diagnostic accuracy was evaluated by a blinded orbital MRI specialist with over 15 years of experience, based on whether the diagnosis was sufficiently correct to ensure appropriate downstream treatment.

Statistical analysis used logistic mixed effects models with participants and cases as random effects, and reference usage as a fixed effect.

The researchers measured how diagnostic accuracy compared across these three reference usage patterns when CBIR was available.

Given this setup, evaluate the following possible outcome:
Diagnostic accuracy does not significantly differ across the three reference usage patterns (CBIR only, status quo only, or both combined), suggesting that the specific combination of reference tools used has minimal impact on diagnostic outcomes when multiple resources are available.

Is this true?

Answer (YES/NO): NO